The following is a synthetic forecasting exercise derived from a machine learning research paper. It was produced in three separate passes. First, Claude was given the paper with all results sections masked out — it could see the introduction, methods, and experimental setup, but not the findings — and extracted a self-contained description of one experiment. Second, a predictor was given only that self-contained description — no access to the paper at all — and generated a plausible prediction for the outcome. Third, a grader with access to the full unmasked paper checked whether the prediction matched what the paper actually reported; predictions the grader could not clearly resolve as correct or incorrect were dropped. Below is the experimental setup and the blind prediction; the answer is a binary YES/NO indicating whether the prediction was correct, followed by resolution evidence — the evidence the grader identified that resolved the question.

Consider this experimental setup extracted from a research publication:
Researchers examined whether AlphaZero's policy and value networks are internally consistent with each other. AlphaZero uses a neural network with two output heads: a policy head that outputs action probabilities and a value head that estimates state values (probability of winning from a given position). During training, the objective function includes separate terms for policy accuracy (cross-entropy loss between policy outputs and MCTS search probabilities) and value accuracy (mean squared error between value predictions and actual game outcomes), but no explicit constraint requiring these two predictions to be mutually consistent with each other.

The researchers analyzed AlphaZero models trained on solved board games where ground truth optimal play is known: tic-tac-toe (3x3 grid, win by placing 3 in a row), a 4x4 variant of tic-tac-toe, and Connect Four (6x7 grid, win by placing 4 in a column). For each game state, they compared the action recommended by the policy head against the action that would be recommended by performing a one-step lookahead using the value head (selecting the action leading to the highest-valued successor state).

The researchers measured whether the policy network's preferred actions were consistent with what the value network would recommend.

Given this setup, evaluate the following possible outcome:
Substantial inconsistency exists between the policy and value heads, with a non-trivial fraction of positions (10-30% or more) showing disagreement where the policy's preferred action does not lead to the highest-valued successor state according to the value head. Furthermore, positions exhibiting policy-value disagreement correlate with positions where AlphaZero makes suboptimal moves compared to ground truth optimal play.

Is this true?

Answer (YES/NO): NO